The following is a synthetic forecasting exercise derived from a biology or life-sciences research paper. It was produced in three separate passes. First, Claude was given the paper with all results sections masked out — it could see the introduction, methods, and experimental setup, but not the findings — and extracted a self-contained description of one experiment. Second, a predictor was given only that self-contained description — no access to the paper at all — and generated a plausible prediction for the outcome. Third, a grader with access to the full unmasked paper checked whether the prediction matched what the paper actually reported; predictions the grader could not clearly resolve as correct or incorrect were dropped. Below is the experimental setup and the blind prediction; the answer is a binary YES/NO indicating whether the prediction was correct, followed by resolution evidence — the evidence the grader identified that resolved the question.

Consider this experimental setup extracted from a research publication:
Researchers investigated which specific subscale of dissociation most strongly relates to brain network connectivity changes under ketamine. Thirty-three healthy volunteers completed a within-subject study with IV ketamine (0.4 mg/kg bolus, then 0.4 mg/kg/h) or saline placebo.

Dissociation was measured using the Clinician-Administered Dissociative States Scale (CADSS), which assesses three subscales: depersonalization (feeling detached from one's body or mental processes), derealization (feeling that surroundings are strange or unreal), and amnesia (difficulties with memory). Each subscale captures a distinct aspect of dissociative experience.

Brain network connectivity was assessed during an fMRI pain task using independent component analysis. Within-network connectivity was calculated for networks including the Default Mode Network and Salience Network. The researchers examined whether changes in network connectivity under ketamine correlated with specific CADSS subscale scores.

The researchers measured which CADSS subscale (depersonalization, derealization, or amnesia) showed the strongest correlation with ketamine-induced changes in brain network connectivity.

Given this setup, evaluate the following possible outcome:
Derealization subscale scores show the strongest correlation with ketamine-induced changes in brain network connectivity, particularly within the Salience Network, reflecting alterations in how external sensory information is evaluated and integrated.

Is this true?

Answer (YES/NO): NO